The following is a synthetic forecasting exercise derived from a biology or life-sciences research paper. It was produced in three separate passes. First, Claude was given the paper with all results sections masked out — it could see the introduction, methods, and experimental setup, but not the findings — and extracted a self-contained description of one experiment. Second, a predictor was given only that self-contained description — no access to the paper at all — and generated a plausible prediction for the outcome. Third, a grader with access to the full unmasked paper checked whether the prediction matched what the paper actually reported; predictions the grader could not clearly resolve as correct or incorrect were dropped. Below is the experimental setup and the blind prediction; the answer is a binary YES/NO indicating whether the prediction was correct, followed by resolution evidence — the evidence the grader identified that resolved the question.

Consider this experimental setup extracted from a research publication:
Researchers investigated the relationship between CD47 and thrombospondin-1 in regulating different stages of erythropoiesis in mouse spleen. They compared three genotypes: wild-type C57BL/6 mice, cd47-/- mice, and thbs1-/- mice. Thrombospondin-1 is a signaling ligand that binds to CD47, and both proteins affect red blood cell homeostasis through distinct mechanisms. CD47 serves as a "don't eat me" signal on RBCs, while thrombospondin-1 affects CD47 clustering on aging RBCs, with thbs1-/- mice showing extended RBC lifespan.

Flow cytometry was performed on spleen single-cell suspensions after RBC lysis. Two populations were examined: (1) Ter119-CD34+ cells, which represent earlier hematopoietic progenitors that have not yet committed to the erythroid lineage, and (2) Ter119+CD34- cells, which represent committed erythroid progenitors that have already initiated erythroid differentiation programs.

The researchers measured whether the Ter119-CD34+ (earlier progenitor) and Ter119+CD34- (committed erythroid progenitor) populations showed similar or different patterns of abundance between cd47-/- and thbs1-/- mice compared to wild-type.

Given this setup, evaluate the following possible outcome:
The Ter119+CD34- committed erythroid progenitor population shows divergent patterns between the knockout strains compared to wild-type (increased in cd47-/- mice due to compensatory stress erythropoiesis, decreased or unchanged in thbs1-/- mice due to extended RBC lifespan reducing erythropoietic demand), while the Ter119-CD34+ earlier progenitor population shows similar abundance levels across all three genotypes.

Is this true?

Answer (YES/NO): NO